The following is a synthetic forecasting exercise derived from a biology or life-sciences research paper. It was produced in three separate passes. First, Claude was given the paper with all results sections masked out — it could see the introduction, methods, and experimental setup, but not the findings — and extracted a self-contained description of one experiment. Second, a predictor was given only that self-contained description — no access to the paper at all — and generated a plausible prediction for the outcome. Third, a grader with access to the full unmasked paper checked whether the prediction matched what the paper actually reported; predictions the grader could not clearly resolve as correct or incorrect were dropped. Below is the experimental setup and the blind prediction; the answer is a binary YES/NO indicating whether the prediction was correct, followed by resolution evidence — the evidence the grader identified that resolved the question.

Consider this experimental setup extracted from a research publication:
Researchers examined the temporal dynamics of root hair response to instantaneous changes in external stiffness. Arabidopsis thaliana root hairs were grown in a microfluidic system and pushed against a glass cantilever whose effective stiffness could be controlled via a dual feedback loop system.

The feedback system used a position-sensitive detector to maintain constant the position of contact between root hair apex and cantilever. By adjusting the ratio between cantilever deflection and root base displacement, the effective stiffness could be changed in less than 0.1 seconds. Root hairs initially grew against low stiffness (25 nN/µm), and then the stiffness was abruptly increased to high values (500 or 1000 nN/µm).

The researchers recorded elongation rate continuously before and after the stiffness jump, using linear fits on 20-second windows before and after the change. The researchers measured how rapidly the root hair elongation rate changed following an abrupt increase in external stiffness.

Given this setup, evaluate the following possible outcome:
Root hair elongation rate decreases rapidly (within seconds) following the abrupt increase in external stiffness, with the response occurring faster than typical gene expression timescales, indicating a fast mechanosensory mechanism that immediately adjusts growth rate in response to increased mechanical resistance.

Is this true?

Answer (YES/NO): NO